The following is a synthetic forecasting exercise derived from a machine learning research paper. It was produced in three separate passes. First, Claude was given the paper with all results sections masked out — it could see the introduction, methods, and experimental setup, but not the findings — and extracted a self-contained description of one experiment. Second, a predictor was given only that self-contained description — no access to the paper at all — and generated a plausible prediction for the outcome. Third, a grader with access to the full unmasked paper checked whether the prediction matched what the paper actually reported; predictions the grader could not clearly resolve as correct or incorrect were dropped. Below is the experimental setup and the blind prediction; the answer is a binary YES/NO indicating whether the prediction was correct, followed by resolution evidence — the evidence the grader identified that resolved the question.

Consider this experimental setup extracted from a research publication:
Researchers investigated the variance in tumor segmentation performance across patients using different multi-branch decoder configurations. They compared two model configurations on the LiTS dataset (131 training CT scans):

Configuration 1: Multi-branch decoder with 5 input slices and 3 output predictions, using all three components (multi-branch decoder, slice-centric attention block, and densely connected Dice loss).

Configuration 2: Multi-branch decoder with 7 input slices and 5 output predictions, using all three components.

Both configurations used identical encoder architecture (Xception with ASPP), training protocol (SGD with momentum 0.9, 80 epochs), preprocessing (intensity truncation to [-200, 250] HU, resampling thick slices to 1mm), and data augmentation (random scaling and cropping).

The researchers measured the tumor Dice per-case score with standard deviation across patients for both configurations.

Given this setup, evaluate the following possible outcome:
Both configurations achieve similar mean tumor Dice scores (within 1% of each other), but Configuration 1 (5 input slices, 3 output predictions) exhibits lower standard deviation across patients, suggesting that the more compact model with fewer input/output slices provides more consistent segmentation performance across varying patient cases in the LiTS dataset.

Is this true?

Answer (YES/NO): NO